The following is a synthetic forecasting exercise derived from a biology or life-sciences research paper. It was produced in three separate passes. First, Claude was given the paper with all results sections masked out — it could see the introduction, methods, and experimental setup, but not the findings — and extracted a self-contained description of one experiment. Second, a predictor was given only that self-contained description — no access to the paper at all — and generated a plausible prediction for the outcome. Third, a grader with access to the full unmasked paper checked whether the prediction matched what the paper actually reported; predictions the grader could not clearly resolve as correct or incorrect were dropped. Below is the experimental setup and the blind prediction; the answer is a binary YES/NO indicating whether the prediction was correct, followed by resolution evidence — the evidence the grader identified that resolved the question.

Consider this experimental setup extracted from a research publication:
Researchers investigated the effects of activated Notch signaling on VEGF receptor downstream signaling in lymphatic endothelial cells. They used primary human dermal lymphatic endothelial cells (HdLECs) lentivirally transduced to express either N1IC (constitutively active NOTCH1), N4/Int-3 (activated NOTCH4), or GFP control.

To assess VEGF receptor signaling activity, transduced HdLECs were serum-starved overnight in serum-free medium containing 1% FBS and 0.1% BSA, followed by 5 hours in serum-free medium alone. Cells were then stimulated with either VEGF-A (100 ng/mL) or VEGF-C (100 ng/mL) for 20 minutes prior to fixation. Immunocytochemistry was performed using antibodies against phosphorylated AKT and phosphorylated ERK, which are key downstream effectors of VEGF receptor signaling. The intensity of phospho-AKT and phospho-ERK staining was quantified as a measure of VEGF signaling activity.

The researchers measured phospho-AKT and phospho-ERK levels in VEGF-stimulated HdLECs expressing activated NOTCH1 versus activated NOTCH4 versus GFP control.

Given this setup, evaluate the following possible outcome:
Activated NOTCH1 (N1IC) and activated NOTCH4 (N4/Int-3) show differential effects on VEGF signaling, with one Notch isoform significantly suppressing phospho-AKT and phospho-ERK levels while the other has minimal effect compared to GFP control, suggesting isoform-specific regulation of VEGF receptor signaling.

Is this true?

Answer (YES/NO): NO